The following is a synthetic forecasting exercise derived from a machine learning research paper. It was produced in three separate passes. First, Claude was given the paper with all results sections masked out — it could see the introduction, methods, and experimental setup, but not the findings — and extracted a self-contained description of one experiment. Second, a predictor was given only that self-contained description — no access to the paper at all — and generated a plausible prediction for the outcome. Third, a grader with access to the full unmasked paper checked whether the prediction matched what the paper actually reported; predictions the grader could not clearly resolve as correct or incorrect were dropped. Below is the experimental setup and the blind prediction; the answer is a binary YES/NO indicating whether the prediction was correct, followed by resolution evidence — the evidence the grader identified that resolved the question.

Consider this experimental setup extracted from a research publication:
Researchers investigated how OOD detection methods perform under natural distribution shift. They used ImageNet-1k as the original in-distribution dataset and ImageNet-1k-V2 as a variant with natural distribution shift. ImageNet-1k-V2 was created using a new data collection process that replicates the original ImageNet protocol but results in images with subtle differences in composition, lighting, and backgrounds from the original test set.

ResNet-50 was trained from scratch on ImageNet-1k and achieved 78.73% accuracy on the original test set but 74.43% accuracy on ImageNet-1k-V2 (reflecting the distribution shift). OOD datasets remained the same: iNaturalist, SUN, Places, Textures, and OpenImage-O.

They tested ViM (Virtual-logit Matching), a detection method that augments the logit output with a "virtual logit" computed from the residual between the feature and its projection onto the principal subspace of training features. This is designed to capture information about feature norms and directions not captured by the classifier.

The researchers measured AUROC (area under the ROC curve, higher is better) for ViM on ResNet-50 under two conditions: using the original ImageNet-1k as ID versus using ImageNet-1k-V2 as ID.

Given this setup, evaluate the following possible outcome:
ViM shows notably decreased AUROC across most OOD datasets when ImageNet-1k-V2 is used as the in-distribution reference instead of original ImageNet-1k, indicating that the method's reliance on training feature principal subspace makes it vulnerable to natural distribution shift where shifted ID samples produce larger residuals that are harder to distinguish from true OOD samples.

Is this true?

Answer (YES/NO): NO